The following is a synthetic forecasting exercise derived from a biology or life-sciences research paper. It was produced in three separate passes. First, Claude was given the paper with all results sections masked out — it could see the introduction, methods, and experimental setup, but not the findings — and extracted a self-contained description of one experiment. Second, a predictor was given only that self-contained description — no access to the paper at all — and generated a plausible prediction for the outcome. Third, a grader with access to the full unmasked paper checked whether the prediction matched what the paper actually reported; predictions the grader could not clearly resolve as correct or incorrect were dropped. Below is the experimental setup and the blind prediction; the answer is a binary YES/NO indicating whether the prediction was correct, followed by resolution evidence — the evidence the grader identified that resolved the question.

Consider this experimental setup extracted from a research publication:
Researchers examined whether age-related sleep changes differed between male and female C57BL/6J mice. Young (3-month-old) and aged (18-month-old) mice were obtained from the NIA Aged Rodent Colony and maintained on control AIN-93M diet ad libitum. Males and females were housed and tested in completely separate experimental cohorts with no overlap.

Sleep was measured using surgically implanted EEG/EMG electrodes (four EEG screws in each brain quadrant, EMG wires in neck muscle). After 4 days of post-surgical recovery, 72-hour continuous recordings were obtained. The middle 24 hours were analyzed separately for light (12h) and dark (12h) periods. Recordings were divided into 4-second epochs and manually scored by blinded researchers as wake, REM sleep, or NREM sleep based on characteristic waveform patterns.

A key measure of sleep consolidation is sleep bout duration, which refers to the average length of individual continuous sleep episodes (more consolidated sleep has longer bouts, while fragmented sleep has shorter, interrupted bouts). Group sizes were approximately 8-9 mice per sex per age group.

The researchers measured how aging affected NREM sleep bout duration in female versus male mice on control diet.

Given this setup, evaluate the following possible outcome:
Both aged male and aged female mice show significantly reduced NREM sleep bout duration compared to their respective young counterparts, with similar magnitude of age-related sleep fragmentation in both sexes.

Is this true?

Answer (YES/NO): NO